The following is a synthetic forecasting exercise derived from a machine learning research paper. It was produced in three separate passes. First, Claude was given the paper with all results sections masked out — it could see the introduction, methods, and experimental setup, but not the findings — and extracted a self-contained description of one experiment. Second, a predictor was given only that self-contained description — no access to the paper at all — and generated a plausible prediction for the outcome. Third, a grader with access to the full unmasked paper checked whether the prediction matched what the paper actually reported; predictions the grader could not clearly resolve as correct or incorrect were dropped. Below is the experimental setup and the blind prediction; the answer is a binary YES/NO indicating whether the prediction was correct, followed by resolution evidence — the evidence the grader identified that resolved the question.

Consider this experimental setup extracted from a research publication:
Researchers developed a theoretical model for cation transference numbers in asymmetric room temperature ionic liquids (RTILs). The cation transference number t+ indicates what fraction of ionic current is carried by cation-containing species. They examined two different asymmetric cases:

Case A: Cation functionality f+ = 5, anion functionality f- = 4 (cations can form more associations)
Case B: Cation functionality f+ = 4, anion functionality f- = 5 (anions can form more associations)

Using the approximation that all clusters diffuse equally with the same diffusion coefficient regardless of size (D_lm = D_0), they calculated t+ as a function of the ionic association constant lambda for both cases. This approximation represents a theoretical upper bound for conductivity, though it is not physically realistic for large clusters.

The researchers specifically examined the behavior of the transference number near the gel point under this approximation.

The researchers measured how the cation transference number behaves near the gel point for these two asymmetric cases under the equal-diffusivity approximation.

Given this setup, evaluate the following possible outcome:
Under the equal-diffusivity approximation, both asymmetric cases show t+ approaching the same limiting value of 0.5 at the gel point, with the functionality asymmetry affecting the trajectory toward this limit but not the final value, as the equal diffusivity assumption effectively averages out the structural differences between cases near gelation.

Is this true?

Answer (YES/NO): NO